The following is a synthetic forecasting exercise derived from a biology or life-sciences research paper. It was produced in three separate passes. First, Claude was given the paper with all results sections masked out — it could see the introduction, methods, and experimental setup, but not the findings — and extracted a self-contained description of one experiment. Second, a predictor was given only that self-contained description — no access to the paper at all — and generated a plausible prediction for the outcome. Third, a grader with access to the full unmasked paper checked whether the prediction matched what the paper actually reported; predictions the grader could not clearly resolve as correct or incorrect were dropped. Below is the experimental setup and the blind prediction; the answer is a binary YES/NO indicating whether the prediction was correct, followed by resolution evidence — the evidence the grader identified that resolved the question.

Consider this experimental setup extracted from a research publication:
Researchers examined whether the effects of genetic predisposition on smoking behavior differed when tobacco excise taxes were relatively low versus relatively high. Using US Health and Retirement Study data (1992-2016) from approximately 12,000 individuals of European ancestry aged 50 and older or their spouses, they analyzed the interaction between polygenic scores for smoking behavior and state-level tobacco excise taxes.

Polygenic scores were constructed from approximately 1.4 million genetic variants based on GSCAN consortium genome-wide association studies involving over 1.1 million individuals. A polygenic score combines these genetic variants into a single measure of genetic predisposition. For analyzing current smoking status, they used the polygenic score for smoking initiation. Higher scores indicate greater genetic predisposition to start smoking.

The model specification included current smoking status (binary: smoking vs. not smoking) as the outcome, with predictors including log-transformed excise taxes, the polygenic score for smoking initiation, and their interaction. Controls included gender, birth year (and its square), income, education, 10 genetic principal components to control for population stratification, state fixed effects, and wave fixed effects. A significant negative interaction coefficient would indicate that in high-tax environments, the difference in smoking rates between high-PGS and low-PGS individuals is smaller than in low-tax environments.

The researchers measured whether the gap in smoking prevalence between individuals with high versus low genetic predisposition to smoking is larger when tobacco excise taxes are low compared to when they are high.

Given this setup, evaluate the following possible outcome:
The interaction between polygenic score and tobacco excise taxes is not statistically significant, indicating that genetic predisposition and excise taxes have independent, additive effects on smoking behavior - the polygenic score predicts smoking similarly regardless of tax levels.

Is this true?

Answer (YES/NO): NO